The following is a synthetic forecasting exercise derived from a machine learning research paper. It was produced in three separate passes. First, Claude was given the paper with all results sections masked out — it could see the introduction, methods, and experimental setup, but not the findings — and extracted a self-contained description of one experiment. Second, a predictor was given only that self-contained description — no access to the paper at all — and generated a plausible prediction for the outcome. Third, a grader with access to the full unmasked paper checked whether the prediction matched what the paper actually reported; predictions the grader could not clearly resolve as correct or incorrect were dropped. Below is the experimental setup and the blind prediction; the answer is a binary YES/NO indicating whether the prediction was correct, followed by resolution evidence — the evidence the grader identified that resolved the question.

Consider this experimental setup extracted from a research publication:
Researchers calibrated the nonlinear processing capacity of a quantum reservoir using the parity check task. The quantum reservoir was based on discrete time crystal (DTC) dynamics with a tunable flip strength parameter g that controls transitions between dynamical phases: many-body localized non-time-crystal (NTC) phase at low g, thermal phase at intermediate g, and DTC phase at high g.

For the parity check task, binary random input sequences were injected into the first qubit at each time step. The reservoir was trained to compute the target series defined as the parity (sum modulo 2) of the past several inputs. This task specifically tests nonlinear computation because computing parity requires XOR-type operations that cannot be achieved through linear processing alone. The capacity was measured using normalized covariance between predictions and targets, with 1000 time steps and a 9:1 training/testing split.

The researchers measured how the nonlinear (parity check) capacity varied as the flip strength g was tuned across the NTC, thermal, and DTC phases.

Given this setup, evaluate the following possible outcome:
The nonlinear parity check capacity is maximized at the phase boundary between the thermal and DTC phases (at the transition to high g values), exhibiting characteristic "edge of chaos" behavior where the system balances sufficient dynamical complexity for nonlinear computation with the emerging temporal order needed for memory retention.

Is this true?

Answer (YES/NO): NO